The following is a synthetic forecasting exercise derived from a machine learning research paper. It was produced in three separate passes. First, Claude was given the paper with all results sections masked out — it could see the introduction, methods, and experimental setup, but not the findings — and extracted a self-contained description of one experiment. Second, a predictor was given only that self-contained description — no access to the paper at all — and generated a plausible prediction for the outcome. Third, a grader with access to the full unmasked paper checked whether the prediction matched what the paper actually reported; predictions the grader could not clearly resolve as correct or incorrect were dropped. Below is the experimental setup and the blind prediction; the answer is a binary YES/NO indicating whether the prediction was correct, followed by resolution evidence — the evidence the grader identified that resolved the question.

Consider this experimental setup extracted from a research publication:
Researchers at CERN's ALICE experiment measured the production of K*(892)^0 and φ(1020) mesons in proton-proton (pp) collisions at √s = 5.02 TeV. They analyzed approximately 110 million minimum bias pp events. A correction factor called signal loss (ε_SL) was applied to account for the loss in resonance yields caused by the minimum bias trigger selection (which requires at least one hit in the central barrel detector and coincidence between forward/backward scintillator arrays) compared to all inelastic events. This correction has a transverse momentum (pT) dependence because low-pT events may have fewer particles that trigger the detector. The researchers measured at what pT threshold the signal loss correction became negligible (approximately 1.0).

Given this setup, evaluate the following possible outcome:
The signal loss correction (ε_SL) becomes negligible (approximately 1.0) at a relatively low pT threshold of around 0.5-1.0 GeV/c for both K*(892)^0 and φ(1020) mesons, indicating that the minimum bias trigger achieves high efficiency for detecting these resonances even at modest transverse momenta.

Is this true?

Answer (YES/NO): NO